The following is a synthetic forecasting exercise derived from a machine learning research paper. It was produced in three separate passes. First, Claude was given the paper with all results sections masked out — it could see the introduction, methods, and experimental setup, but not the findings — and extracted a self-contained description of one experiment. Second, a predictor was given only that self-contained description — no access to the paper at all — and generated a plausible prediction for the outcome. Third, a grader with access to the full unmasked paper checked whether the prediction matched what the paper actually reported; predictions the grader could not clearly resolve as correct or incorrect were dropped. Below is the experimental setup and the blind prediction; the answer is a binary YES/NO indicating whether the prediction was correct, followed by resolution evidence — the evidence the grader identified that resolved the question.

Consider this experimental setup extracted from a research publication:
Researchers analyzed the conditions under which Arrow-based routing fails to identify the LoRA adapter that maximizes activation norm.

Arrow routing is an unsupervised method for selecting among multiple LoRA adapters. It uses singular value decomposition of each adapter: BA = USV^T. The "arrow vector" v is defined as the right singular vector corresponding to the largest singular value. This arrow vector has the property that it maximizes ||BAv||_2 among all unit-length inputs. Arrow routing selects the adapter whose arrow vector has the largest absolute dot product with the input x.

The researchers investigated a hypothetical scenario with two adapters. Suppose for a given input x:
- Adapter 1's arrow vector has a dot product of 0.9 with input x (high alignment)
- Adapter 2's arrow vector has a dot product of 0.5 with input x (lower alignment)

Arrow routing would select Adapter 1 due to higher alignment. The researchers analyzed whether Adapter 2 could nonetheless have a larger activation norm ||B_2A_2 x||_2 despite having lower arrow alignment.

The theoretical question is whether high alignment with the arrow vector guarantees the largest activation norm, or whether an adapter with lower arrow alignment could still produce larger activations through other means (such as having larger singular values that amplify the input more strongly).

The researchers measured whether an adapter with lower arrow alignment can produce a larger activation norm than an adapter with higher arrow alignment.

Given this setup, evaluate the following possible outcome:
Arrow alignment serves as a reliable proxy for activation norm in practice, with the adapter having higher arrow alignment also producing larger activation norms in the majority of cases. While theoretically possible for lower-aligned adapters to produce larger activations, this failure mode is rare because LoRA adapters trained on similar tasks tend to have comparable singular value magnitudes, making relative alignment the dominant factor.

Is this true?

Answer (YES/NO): NO